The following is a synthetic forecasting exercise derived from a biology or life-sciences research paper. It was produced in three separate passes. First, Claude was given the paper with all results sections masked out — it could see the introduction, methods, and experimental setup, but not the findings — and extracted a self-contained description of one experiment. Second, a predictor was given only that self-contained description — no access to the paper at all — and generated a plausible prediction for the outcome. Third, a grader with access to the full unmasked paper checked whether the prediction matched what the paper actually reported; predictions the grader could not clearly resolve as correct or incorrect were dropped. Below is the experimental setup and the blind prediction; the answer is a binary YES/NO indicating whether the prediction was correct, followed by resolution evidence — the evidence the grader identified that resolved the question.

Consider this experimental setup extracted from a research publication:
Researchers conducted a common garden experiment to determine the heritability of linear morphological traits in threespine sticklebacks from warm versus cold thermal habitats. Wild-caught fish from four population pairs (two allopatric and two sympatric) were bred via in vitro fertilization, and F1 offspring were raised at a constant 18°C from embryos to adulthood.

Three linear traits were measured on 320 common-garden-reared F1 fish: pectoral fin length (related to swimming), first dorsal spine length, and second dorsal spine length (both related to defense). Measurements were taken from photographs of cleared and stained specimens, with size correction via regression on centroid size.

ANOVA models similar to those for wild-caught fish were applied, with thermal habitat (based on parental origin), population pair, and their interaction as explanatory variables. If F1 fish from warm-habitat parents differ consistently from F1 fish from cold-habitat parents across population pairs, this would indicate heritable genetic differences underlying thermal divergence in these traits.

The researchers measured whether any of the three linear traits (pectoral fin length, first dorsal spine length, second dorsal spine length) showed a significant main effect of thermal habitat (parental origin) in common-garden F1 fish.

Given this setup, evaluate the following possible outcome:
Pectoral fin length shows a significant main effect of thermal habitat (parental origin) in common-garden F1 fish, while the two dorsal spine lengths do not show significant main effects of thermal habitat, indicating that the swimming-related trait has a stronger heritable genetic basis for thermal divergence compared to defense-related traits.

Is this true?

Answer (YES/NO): NO